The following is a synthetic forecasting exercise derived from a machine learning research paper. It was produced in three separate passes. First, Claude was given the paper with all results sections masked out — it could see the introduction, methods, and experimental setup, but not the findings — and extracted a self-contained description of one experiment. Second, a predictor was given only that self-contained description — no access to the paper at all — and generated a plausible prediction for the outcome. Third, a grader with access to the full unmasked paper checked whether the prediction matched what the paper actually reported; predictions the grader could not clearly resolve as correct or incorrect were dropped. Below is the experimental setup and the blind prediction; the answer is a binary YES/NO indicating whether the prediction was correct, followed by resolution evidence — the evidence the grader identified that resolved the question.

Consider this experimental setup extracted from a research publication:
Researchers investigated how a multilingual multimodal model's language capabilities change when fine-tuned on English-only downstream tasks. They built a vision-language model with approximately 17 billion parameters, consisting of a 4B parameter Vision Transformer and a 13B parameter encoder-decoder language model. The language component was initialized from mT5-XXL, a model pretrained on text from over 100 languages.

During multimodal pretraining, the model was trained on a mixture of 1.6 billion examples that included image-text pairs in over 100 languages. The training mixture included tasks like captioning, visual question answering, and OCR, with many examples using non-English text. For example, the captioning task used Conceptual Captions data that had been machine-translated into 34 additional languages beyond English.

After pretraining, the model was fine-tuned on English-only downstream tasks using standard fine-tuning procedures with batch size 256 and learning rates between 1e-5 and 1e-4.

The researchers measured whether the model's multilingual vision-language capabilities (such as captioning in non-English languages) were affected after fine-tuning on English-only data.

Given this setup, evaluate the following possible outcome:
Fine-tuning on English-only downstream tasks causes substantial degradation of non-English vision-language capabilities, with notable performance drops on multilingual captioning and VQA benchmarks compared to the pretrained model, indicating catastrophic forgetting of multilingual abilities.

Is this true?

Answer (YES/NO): NO